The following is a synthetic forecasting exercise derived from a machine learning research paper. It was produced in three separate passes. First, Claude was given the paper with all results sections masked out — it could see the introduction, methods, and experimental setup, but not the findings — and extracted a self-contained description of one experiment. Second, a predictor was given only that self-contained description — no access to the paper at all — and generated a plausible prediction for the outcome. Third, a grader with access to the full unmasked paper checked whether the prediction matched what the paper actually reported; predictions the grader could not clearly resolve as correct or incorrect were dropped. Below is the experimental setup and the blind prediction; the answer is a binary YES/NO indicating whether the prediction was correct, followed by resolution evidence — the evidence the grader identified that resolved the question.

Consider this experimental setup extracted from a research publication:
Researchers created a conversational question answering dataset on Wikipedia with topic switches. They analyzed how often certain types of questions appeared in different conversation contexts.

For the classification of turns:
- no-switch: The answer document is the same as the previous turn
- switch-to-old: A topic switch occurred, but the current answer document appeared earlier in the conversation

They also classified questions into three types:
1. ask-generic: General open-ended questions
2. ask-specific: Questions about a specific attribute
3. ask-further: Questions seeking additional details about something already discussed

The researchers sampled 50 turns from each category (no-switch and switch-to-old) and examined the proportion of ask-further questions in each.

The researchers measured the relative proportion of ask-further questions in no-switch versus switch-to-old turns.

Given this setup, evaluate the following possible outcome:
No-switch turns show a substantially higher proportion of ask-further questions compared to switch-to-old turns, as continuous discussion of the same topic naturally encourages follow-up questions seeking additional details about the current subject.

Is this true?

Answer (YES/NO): NO